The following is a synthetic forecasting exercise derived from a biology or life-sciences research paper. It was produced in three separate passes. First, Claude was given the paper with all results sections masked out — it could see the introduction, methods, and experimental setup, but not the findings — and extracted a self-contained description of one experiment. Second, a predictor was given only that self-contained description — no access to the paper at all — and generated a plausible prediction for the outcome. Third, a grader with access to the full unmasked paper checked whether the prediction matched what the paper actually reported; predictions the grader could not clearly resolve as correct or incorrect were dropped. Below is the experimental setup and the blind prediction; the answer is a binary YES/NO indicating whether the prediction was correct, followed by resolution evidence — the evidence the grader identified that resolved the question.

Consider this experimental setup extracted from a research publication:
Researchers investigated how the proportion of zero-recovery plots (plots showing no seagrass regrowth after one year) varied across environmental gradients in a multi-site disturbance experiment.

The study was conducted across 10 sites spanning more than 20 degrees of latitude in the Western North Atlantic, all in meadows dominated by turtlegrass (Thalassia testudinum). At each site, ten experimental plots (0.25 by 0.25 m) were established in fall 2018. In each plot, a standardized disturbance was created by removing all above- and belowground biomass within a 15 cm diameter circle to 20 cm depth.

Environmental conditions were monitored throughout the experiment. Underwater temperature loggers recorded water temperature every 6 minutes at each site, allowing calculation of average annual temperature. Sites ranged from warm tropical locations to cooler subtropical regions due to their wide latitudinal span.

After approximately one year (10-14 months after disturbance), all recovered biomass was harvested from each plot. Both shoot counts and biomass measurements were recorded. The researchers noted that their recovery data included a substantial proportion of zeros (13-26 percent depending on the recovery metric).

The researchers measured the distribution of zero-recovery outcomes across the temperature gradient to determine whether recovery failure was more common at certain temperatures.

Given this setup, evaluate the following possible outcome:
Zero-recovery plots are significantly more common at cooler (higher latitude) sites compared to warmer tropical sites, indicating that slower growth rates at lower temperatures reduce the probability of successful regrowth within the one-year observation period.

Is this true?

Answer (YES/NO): YES